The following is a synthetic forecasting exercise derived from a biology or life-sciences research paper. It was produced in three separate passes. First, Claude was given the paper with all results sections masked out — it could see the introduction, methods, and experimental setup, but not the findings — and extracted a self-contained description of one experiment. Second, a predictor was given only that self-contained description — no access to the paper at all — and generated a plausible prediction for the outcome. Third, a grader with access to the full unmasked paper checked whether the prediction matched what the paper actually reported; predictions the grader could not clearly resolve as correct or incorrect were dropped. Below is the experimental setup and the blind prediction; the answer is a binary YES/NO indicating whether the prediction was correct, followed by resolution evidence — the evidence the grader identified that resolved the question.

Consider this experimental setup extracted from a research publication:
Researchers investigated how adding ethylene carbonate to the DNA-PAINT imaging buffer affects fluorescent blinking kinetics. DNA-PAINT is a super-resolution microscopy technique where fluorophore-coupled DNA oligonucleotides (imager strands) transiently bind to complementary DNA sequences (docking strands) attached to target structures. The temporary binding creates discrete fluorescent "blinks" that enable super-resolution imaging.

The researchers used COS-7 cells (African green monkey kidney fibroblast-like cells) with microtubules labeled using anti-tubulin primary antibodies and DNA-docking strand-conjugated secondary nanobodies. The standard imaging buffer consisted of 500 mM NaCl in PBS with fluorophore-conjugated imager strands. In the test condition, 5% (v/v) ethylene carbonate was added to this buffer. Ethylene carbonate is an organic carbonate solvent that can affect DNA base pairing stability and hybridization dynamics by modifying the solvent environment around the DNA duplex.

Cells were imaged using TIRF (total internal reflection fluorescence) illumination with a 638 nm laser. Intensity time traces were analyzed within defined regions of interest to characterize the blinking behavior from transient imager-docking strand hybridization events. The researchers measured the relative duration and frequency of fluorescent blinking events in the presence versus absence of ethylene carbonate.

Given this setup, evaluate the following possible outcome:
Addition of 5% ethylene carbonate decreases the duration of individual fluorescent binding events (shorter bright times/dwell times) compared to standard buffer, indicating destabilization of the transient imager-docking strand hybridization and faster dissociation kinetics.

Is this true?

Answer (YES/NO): YES